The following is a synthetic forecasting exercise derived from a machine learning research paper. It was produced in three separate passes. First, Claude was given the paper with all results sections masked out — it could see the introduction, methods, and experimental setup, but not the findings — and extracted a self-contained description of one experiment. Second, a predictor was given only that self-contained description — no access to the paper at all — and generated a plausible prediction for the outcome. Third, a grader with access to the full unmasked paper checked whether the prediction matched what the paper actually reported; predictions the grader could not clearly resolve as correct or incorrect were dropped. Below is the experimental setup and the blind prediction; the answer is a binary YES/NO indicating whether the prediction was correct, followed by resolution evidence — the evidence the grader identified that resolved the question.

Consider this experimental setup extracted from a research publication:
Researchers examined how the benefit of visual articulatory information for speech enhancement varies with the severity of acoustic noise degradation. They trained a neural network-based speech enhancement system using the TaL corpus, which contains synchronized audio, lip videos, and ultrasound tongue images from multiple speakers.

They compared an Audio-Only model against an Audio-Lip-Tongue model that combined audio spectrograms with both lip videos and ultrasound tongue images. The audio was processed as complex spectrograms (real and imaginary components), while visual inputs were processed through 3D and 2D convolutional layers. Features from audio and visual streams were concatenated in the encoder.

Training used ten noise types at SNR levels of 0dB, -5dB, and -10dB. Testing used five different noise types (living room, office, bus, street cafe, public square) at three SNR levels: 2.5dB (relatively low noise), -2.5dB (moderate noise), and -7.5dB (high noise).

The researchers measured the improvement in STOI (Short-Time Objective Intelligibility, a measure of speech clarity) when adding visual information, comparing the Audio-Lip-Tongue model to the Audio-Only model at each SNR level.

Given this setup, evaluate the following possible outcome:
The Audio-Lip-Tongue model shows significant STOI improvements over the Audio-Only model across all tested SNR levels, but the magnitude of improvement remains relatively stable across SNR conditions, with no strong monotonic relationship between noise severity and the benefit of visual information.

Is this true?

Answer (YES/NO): NO